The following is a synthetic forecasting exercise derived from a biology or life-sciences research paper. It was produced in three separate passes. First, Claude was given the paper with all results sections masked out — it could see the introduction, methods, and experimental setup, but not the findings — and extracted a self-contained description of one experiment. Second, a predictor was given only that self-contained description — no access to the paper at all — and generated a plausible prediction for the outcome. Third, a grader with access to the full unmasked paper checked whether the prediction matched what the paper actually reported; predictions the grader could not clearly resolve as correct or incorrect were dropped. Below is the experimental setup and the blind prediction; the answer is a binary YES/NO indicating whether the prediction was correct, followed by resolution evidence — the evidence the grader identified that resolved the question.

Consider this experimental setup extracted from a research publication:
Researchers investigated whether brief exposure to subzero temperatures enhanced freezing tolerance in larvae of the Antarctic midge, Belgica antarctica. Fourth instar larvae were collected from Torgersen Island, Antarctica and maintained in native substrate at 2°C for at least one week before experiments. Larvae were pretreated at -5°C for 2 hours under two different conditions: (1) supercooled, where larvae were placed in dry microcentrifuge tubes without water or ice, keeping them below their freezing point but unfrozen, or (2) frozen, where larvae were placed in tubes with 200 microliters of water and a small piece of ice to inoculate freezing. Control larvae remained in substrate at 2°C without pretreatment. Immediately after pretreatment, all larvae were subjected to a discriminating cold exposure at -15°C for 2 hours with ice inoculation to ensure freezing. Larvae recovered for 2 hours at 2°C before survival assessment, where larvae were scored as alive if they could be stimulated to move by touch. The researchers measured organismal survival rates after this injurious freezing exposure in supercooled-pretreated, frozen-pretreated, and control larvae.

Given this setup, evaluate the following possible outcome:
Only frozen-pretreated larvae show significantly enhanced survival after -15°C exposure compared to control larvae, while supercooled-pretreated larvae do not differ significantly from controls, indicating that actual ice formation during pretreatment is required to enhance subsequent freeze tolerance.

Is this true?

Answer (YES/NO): NO